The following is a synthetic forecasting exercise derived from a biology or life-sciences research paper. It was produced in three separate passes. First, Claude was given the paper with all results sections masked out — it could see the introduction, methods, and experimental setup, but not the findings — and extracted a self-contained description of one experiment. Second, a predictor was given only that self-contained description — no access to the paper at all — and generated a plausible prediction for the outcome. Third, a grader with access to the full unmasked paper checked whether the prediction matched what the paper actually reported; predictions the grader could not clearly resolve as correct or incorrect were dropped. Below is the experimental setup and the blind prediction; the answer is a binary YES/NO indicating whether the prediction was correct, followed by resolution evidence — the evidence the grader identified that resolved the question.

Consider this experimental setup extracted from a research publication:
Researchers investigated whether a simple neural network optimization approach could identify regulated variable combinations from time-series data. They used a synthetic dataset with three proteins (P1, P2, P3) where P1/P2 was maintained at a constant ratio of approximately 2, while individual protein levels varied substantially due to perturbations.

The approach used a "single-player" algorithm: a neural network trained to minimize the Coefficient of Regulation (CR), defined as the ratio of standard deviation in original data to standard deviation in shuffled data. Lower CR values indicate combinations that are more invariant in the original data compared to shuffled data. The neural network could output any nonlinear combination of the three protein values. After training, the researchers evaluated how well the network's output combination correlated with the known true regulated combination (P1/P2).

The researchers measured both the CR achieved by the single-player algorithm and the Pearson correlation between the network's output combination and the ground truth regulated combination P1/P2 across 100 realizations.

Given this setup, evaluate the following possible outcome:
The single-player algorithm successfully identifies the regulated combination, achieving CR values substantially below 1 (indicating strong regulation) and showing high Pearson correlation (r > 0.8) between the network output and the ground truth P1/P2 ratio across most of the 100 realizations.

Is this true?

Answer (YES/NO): NO